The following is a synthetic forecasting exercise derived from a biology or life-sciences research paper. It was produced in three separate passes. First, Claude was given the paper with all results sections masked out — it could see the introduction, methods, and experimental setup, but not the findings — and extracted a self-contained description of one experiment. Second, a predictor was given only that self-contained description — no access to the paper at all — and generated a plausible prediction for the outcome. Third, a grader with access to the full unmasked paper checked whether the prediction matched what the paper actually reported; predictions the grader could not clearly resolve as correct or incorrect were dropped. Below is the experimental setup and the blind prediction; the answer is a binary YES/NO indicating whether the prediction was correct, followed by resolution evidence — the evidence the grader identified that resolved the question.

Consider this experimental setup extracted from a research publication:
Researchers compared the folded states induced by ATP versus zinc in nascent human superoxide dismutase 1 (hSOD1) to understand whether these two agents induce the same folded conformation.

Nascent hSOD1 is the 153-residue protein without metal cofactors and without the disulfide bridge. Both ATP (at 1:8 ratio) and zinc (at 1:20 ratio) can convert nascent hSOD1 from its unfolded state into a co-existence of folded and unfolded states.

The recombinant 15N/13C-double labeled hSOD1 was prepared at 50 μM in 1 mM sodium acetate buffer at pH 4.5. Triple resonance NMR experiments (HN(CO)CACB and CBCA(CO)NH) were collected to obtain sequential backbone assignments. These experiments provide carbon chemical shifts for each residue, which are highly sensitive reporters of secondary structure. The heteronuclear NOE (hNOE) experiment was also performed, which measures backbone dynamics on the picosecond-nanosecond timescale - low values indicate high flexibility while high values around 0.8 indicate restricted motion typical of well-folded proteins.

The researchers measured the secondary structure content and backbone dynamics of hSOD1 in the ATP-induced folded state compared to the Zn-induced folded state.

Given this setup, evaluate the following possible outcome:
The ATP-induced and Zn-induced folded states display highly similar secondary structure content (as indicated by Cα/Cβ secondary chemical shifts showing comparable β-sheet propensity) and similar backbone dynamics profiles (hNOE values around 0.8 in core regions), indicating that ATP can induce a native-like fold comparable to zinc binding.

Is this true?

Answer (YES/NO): NO